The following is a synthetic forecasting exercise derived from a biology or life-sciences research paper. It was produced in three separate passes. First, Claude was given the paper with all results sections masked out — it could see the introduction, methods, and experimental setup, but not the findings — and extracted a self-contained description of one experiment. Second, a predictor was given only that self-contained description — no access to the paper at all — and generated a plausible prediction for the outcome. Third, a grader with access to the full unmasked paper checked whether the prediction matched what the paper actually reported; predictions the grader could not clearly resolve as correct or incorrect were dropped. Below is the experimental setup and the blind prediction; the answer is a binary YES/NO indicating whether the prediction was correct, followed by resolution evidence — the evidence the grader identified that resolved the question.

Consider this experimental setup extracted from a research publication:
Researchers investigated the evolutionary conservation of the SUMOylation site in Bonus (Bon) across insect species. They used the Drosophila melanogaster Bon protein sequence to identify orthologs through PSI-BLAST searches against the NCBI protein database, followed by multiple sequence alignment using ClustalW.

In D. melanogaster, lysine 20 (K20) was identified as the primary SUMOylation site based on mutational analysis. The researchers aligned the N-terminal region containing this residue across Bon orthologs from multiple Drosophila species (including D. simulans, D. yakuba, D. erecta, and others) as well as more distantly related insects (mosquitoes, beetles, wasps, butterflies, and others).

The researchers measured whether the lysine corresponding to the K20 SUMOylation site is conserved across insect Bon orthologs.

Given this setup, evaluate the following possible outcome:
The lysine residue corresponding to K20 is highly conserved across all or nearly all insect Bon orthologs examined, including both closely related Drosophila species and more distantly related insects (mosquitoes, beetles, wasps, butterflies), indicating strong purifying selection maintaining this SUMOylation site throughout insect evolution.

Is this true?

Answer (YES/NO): YES